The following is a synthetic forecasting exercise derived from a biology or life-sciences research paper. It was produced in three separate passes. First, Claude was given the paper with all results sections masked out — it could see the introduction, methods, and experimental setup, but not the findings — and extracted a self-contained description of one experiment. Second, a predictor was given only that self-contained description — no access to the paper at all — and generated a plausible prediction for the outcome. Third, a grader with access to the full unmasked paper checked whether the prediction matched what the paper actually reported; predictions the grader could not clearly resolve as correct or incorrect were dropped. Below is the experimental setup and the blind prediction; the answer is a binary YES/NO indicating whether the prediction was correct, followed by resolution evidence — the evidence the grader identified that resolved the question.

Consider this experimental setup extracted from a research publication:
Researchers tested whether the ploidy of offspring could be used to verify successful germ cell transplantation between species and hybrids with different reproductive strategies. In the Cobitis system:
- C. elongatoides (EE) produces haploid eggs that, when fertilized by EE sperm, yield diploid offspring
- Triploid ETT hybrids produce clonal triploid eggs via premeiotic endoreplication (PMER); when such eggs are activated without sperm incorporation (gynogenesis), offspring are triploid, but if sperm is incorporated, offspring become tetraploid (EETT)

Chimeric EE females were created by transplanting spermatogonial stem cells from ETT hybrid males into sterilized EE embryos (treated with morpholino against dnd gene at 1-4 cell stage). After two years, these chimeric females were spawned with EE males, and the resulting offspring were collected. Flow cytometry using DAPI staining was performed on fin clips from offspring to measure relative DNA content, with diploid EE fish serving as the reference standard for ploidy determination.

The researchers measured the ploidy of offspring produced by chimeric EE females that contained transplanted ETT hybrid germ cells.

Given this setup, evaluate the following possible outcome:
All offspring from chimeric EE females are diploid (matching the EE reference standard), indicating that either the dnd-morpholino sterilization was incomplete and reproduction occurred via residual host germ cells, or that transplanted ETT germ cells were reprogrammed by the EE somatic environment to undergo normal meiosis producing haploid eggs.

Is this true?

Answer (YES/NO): NO